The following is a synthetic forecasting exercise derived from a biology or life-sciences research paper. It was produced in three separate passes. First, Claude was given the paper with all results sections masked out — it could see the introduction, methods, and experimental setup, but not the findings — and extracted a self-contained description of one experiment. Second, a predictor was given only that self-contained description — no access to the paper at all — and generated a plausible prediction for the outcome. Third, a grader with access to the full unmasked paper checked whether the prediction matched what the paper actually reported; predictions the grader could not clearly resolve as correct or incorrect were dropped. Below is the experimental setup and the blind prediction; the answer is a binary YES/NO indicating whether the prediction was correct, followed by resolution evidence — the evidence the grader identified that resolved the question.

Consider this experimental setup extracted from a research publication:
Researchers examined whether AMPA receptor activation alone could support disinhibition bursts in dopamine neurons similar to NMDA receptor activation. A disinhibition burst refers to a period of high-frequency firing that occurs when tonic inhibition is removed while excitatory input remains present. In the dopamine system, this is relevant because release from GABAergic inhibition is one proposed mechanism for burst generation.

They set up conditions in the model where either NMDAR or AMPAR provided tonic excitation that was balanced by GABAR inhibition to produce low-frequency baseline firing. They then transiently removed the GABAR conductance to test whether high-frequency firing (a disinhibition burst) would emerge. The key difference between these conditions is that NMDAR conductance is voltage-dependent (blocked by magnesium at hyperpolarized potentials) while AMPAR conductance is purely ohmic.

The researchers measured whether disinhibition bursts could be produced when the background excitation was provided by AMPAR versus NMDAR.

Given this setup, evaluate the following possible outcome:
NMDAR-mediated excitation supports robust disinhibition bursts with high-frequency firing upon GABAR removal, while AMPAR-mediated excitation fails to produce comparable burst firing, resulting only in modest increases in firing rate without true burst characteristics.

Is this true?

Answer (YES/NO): NO